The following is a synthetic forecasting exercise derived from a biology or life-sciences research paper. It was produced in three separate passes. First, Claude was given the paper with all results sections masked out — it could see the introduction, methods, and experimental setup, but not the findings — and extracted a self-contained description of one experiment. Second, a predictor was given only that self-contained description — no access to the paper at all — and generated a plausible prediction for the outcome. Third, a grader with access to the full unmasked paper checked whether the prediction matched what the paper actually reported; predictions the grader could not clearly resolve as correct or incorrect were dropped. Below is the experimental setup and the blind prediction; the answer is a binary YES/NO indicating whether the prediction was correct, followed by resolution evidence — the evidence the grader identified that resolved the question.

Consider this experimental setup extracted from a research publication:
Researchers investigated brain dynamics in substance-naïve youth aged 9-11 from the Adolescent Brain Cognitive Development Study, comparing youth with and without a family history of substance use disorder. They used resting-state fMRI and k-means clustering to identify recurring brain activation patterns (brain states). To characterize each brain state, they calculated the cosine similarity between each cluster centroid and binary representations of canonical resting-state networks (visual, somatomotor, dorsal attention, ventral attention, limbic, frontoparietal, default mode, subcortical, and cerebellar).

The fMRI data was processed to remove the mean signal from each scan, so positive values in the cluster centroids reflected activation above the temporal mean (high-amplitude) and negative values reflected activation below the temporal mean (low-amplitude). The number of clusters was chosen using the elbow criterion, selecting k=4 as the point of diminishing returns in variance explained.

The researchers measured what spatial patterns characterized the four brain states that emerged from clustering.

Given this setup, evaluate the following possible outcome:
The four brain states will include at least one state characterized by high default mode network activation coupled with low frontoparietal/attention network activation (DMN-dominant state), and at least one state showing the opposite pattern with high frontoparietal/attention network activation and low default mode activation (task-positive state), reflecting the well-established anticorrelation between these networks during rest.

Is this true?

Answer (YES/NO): NO